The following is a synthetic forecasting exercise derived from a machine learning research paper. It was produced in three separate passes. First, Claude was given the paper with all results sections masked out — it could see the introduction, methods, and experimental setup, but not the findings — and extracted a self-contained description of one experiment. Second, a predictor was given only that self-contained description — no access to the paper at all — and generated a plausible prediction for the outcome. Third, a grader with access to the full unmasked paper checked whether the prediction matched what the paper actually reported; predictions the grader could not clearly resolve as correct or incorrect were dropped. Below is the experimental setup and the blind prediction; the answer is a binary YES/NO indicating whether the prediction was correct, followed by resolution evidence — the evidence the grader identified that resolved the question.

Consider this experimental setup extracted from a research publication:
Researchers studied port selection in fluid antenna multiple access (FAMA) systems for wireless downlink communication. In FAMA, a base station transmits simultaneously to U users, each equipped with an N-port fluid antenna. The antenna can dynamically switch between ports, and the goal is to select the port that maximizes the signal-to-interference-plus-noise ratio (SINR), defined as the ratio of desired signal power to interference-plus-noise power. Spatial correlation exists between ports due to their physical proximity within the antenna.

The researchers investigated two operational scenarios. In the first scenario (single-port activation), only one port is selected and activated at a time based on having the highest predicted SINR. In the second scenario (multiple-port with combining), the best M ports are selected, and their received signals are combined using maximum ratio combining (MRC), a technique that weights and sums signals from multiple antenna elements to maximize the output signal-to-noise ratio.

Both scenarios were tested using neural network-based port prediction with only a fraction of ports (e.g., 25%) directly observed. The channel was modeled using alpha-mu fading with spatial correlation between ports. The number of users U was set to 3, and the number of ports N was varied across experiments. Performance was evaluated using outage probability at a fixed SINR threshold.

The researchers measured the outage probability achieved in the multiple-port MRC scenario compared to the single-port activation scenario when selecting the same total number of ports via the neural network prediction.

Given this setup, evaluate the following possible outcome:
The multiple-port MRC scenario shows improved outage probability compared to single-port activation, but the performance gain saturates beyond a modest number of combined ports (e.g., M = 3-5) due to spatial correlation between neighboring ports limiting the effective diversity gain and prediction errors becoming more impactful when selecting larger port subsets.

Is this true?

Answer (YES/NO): NO